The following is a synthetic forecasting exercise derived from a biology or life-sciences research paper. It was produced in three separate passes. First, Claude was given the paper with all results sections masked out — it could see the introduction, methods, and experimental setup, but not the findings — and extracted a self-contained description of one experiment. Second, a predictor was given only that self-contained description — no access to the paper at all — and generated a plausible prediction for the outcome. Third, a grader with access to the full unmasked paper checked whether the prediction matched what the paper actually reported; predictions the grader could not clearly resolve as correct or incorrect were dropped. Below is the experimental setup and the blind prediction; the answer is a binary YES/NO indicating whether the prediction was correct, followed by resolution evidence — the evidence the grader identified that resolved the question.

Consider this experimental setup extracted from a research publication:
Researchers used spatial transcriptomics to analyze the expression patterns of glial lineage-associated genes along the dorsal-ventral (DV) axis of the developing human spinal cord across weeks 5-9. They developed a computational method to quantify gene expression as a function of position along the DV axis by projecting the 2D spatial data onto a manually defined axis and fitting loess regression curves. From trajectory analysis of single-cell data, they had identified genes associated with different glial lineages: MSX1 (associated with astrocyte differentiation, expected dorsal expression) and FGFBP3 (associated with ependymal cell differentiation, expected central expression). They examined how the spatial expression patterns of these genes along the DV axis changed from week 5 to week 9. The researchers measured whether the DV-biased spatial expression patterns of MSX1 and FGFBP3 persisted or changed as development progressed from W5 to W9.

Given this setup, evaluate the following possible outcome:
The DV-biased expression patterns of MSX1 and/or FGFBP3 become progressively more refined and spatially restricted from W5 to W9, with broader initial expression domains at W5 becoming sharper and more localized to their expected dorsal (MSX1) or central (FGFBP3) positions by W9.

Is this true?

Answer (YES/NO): NO